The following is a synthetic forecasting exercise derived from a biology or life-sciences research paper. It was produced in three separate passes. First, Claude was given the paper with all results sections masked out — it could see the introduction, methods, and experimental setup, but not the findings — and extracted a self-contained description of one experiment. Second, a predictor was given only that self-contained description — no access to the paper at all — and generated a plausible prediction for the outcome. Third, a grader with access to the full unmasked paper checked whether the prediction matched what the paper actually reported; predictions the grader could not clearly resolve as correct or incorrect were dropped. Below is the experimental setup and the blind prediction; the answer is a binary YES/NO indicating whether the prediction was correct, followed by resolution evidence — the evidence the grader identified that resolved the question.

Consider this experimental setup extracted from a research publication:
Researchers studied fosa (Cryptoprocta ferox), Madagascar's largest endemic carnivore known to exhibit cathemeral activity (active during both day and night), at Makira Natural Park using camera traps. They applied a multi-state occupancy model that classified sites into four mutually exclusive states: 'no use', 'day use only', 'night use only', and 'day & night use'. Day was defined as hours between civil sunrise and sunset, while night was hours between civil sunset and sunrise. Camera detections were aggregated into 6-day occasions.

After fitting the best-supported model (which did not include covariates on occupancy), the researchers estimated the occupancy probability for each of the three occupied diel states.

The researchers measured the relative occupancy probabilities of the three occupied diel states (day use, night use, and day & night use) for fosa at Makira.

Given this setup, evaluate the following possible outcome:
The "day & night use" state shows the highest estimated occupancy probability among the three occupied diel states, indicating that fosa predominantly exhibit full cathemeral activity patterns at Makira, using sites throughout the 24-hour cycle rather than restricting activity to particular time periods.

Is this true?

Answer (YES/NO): NO